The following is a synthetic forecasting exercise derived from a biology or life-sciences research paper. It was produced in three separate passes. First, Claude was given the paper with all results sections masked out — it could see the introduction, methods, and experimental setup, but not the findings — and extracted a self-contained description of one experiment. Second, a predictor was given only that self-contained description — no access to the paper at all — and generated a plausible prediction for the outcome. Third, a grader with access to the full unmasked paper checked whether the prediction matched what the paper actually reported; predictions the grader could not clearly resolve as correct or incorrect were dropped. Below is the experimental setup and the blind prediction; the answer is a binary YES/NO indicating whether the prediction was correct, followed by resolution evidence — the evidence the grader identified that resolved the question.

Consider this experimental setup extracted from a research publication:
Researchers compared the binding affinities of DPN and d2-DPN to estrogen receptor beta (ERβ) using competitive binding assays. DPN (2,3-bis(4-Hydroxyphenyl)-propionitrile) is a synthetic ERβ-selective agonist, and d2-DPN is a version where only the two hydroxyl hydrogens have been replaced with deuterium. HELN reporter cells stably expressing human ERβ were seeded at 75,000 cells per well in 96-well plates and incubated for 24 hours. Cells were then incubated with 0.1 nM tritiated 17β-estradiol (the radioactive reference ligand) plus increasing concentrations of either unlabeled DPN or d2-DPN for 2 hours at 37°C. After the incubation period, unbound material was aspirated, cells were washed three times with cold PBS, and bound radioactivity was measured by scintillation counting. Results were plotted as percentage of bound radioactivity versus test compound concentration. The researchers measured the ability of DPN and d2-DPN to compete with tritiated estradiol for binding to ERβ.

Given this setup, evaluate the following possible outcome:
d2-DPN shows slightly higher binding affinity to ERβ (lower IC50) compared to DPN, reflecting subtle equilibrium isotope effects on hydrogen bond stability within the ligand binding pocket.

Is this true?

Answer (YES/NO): YES